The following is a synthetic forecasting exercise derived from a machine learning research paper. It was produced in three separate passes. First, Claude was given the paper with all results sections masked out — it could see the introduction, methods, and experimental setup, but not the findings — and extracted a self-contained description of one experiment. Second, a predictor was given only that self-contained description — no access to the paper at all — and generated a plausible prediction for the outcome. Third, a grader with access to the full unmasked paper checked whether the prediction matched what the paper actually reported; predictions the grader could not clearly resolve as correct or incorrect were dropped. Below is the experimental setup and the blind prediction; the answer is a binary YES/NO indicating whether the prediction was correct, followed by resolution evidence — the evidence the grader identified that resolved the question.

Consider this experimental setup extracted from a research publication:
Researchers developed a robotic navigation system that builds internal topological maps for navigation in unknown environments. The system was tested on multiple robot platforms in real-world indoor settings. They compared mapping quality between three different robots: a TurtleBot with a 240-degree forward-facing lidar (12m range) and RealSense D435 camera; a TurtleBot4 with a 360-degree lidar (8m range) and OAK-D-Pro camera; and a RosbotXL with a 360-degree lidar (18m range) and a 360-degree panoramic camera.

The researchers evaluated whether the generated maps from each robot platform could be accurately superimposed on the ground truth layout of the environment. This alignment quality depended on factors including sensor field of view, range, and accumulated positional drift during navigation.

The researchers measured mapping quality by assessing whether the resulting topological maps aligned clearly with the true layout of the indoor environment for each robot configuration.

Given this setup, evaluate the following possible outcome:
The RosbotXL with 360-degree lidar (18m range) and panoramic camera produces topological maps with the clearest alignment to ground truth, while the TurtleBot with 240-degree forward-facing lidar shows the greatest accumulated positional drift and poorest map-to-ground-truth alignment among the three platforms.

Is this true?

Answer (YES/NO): NO